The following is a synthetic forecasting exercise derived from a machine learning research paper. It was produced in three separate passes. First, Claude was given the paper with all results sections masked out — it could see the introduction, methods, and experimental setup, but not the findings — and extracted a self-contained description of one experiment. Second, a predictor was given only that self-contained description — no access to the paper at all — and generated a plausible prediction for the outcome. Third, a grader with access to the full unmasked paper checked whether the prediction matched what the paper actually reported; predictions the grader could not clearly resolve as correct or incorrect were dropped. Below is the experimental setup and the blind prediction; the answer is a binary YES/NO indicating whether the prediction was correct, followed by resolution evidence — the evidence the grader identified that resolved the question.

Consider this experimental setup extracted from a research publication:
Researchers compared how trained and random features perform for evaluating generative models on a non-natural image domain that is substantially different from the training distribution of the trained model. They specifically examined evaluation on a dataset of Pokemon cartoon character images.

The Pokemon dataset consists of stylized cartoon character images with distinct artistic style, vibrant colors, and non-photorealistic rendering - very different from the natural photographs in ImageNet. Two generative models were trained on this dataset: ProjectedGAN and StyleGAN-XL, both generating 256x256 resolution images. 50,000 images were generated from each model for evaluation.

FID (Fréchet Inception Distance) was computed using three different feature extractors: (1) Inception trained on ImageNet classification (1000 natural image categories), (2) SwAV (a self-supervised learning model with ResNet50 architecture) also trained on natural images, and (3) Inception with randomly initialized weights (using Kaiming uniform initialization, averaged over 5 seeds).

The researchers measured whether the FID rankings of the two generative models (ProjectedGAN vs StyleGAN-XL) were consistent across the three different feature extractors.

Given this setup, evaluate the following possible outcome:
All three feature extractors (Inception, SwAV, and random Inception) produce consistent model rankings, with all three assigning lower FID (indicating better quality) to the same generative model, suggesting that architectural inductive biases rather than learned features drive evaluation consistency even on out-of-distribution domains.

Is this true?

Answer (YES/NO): YES